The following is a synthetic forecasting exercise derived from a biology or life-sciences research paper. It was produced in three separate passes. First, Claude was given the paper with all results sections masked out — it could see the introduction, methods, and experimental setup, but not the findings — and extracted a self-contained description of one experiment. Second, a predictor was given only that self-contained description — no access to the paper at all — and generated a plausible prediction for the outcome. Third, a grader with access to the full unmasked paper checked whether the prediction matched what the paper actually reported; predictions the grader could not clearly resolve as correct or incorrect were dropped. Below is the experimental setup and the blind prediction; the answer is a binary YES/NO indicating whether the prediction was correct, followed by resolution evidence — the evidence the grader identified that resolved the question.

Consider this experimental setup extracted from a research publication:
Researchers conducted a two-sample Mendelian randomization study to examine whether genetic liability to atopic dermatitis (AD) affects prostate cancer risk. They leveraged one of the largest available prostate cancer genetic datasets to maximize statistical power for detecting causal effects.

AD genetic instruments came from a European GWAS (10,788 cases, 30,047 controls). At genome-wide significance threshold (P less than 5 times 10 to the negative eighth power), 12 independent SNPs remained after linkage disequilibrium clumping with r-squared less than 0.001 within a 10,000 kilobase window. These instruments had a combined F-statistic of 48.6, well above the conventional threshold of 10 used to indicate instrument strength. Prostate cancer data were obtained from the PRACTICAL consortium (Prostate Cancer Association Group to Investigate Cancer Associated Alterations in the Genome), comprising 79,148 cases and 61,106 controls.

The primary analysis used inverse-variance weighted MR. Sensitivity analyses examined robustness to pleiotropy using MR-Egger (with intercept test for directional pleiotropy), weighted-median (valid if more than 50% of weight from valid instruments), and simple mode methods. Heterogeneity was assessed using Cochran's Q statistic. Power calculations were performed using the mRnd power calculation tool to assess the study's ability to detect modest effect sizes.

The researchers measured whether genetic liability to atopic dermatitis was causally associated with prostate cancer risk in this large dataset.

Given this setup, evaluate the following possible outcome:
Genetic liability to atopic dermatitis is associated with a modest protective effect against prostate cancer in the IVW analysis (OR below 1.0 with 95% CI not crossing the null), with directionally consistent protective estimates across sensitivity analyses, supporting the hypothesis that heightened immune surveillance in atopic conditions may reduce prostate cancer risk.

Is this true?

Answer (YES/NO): NO